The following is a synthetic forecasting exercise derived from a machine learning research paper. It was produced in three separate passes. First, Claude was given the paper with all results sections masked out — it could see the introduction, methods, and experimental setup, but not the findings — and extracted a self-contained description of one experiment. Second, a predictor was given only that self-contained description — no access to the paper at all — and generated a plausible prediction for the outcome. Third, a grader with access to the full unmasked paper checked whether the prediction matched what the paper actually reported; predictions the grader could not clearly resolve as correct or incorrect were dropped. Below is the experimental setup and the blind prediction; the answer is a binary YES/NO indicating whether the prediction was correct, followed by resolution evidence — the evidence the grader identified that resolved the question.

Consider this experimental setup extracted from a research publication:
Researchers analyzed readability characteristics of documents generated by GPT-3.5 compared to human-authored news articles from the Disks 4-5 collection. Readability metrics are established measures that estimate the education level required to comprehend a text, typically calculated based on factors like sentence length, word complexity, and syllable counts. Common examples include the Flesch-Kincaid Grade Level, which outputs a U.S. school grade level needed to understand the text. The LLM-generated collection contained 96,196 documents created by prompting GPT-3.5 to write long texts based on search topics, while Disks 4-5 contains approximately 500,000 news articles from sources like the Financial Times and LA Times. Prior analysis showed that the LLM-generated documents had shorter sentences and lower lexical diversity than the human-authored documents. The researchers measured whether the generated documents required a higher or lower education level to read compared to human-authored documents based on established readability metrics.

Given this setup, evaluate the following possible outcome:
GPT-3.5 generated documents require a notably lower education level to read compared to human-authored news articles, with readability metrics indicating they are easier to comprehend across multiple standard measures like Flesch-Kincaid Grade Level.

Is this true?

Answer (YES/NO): NO